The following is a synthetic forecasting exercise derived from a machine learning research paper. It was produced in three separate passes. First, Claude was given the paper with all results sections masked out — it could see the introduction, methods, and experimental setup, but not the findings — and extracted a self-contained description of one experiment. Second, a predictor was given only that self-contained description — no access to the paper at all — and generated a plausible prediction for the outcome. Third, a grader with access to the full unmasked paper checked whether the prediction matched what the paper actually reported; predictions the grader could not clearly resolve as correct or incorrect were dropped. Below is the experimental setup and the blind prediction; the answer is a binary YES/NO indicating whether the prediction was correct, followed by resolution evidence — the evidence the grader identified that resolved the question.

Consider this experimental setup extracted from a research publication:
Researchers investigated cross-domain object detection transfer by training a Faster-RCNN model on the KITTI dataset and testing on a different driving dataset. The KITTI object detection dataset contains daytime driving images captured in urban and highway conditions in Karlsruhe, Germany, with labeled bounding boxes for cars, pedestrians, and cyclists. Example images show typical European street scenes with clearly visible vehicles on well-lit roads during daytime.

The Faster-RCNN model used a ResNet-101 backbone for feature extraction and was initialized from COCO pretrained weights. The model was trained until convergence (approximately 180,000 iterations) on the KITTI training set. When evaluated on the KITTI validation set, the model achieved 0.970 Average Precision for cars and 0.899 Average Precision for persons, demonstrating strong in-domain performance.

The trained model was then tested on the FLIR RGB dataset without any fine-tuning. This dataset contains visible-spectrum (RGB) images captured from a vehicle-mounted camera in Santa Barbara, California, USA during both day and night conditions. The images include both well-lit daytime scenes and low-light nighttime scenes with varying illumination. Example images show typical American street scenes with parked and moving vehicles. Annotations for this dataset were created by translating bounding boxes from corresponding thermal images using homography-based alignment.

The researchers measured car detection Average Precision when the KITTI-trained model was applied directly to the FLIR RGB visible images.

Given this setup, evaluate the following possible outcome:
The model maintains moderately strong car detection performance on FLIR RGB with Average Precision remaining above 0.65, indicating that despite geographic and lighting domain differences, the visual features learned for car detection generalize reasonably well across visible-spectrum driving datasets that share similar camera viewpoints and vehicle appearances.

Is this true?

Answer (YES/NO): NO